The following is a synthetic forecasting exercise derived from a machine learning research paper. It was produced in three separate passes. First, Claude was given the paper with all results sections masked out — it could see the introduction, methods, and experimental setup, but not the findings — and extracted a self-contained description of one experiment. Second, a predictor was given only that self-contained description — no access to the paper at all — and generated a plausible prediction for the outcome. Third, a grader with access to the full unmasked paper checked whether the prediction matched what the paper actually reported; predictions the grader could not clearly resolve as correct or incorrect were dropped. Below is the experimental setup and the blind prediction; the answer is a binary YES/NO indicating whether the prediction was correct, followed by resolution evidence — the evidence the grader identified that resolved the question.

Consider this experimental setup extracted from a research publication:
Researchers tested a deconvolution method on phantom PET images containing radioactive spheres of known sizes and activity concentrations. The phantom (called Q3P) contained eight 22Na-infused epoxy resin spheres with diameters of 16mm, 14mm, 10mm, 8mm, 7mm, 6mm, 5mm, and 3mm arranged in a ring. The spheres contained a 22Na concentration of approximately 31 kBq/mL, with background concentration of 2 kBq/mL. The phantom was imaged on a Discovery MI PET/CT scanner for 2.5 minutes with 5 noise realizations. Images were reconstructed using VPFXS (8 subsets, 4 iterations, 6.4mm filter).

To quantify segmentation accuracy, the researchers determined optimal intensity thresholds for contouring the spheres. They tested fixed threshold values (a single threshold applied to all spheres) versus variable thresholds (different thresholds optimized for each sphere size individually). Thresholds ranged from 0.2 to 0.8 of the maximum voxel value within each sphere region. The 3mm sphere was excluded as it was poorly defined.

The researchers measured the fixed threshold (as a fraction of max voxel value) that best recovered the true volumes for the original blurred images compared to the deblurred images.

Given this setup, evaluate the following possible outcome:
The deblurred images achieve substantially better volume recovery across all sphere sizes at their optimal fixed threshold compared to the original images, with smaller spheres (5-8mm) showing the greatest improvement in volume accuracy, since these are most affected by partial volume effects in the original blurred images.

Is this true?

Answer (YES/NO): NO